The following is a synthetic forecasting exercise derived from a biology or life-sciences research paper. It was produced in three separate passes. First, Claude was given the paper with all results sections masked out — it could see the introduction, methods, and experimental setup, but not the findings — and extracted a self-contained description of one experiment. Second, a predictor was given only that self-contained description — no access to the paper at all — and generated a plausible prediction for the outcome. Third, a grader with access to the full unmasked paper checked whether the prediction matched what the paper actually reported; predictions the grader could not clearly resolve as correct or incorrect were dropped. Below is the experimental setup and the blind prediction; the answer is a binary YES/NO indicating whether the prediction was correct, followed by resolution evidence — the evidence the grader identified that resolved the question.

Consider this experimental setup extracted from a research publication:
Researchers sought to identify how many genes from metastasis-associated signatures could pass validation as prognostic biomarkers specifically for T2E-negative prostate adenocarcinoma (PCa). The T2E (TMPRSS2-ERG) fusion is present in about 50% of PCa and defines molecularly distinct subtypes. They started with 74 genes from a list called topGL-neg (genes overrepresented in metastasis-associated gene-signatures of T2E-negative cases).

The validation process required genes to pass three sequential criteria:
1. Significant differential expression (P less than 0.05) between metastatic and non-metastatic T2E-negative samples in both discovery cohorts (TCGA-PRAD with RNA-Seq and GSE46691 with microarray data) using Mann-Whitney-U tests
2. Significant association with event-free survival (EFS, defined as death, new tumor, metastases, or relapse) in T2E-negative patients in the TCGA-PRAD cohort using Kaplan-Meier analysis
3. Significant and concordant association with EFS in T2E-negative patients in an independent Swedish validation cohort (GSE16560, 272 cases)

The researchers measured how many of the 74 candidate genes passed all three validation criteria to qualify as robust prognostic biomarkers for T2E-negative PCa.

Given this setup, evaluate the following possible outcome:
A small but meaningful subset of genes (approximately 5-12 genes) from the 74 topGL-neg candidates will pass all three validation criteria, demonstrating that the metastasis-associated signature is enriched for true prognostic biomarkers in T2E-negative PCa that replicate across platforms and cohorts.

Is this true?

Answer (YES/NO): YES